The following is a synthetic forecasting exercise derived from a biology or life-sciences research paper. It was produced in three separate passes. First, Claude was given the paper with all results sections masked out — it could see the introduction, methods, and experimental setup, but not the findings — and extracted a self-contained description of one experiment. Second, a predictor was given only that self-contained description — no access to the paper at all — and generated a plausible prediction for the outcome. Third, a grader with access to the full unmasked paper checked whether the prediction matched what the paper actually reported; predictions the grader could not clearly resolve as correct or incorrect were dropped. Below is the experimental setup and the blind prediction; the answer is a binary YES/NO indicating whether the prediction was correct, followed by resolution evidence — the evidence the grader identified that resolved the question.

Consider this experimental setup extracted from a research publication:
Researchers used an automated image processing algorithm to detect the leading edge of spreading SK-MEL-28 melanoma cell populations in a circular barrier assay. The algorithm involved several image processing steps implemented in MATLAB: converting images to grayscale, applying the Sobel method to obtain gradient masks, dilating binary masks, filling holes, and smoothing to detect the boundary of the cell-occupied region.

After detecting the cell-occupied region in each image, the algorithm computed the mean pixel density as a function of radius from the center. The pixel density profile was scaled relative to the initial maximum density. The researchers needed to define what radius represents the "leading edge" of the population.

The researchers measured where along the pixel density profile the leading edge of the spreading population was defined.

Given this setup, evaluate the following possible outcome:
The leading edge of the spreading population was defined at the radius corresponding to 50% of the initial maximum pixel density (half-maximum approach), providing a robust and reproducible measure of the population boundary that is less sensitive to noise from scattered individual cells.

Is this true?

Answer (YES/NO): NO